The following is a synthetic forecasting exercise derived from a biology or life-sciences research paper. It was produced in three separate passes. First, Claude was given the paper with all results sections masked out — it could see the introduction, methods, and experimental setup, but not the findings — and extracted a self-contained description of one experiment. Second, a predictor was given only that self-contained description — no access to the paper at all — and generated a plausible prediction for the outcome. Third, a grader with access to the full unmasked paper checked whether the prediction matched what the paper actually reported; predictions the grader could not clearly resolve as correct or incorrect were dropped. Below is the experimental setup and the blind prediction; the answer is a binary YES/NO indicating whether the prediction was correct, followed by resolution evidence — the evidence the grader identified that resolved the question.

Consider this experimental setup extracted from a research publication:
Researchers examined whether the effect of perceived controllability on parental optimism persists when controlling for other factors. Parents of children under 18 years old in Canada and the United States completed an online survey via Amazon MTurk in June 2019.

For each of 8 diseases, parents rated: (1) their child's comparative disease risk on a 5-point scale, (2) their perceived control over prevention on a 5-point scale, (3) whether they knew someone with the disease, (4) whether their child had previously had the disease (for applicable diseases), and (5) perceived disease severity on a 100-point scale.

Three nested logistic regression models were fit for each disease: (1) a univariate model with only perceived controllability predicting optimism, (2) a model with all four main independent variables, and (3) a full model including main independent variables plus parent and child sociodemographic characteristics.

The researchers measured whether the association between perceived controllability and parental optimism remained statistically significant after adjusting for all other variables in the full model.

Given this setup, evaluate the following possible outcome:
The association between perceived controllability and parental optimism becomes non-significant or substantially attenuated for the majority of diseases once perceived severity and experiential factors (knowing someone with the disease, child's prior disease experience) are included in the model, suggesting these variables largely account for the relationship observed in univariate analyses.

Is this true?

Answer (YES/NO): NO